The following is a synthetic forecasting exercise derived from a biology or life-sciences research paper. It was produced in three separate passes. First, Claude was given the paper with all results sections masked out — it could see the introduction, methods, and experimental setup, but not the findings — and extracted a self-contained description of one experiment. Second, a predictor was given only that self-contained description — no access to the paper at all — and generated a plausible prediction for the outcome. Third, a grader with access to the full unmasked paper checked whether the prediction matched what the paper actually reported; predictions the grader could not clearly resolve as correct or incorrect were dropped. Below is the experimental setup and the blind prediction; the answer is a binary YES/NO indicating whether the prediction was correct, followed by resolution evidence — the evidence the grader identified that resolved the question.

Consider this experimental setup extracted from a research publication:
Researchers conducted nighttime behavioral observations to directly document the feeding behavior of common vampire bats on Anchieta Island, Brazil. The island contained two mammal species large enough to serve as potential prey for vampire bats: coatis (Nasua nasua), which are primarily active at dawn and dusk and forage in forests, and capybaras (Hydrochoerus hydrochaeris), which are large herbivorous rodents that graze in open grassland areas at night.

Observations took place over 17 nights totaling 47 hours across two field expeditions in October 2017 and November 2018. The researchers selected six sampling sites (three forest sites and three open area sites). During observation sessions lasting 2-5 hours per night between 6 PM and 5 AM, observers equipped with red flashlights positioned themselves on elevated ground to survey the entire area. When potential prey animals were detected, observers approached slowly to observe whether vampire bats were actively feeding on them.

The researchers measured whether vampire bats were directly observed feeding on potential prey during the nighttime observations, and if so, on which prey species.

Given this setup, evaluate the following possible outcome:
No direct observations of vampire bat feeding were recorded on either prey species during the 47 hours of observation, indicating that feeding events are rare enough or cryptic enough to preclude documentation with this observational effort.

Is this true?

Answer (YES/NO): NO